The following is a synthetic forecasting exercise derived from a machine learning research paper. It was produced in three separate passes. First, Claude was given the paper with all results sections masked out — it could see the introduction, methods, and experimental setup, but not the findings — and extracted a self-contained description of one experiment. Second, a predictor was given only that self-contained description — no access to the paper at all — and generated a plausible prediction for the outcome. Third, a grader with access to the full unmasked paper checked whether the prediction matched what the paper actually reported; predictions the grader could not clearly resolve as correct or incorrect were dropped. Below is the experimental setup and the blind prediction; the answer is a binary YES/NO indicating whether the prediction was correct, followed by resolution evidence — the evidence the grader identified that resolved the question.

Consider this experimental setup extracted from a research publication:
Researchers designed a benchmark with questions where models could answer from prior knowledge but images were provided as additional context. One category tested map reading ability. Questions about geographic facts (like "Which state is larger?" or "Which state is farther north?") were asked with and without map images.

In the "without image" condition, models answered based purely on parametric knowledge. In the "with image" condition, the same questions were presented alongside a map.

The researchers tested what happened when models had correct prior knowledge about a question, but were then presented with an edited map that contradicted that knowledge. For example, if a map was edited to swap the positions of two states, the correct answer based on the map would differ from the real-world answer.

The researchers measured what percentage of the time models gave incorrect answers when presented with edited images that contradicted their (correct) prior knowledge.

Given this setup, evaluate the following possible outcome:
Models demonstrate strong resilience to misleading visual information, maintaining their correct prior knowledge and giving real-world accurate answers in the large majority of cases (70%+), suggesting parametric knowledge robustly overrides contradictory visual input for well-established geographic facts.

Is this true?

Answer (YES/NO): YES